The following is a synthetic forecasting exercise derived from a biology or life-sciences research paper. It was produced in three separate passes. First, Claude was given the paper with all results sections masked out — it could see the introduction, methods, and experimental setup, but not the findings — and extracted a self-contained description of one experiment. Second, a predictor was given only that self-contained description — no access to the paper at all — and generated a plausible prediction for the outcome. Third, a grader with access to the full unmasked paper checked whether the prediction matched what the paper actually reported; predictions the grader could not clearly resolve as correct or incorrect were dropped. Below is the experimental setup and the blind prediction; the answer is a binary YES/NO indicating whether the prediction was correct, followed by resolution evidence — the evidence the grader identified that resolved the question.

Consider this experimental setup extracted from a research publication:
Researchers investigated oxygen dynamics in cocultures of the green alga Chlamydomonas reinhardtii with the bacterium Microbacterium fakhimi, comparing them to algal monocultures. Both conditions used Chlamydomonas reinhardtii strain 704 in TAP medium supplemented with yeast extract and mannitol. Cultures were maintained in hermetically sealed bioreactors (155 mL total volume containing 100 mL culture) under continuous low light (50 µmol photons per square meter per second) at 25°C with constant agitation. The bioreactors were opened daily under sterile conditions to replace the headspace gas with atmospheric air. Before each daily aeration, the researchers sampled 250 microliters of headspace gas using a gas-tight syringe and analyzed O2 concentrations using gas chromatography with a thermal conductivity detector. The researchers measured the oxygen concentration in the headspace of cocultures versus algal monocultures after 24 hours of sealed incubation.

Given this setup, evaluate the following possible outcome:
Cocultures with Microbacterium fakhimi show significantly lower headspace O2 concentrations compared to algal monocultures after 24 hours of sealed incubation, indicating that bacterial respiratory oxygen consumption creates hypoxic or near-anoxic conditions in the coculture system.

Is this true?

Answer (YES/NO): YES